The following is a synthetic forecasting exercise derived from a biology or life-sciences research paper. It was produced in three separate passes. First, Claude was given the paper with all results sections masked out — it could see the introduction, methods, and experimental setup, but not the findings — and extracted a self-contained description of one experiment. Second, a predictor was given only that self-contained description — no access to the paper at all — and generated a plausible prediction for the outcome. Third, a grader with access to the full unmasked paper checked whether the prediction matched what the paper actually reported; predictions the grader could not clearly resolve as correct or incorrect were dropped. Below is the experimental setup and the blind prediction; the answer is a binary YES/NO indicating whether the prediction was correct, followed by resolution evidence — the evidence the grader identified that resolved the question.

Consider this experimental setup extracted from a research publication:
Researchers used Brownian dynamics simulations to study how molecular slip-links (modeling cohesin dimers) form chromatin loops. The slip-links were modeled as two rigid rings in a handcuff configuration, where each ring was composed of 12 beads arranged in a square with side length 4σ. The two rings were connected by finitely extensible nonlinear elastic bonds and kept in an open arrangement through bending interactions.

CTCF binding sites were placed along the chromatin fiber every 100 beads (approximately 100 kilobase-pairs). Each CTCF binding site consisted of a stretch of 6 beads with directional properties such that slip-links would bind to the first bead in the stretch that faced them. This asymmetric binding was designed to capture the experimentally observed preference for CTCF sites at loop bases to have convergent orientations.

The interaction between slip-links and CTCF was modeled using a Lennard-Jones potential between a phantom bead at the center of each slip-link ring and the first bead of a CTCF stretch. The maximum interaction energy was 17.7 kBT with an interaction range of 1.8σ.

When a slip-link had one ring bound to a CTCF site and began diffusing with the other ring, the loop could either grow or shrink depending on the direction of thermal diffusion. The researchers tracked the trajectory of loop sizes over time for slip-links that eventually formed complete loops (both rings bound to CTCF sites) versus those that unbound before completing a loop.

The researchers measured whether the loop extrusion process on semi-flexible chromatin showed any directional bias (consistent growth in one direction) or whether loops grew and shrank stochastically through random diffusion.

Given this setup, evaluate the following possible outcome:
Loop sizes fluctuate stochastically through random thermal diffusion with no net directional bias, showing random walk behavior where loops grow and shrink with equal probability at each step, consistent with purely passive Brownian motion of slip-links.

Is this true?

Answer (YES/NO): NO